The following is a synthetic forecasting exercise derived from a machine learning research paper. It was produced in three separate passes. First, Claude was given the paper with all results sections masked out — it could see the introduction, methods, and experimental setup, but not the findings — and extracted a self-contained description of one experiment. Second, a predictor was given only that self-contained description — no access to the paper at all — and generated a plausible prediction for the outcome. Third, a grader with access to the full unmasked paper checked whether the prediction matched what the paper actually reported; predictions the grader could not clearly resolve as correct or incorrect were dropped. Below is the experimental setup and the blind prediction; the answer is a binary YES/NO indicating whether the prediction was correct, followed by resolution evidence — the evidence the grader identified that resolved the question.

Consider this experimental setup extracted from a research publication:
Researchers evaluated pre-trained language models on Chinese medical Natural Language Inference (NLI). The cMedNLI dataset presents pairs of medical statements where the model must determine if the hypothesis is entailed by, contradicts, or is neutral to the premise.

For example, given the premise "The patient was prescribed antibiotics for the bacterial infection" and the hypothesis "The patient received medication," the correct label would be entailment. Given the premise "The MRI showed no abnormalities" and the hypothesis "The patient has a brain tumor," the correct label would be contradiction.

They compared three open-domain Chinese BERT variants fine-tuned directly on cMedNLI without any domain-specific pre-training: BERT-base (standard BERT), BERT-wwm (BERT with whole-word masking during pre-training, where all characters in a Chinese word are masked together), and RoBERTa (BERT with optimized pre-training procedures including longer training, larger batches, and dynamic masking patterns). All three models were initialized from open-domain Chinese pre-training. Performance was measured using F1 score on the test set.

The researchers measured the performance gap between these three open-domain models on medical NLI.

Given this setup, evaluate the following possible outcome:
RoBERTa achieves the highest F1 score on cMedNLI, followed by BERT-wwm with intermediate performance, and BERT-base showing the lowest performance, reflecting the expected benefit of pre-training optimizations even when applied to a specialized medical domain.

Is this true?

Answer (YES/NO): YES